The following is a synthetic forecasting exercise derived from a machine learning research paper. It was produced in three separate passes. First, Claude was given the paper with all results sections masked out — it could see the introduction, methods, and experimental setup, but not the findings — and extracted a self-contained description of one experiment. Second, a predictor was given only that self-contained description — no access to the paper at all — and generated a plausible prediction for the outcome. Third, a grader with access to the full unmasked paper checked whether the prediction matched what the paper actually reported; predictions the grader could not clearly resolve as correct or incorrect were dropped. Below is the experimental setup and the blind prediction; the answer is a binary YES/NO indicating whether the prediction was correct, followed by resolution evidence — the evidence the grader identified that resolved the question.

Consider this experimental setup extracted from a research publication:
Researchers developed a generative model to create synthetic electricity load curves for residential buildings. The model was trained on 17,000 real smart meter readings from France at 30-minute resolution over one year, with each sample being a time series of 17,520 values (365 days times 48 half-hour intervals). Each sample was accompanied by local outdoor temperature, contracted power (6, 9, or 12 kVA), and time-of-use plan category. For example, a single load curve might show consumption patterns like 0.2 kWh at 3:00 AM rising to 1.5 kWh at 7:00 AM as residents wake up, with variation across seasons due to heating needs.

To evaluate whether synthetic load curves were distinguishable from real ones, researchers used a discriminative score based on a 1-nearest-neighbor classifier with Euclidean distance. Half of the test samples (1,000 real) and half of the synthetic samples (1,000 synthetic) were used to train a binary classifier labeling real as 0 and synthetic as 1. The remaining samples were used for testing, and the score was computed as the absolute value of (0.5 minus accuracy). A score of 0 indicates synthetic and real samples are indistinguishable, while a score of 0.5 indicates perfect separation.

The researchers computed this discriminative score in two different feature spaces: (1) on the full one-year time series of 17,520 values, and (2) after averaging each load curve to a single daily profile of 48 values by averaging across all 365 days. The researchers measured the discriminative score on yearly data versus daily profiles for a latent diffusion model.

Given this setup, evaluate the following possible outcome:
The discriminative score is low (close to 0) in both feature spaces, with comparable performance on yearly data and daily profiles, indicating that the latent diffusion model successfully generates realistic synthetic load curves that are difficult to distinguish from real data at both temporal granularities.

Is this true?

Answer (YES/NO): YES